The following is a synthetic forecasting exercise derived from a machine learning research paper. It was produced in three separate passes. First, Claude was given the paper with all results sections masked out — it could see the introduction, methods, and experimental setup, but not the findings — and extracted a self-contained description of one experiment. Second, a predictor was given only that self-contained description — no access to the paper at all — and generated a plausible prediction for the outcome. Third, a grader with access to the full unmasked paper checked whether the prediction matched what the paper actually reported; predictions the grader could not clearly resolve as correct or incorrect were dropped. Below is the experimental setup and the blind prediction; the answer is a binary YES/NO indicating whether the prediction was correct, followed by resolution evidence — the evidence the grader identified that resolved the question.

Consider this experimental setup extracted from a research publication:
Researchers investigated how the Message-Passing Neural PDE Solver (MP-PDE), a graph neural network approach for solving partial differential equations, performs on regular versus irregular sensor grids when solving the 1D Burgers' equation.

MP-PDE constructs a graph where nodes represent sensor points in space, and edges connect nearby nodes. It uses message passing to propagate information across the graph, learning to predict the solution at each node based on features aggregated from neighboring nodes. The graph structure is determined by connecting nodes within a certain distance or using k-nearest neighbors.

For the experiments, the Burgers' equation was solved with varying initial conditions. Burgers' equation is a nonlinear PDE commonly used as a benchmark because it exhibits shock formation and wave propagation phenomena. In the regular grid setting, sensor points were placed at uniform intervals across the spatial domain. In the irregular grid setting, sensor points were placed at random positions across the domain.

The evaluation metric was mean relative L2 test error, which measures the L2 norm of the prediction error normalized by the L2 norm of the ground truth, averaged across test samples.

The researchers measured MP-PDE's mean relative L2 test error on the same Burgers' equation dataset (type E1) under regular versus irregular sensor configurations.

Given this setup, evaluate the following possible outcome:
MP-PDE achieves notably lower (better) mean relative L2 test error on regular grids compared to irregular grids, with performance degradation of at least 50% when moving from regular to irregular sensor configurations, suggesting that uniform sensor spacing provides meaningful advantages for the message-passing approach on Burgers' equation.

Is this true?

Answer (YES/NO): NO